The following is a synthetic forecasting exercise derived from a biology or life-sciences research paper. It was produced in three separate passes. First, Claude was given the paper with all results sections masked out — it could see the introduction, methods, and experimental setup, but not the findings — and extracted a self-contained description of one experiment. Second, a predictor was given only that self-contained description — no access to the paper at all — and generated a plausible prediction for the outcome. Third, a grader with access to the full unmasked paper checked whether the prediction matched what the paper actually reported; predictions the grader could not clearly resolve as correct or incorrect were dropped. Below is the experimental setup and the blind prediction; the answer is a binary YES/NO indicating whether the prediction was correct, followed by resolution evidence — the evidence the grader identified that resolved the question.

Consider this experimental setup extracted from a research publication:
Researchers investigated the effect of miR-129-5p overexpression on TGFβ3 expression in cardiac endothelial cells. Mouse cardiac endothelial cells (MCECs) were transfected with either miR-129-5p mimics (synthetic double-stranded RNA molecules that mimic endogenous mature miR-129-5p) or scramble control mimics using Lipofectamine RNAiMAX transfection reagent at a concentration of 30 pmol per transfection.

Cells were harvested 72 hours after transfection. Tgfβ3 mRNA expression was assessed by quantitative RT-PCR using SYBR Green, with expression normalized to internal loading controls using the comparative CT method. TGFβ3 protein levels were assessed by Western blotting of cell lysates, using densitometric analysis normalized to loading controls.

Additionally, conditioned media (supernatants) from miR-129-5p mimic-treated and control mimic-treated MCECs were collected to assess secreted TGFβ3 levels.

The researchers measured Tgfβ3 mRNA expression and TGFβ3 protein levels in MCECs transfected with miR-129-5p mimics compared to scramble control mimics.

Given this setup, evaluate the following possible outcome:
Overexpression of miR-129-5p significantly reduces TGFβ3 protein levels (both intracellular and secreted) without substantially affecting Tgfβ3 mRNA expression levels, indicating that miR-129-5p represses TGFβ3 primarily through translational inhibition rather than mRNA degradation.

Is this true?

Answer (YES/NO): NO